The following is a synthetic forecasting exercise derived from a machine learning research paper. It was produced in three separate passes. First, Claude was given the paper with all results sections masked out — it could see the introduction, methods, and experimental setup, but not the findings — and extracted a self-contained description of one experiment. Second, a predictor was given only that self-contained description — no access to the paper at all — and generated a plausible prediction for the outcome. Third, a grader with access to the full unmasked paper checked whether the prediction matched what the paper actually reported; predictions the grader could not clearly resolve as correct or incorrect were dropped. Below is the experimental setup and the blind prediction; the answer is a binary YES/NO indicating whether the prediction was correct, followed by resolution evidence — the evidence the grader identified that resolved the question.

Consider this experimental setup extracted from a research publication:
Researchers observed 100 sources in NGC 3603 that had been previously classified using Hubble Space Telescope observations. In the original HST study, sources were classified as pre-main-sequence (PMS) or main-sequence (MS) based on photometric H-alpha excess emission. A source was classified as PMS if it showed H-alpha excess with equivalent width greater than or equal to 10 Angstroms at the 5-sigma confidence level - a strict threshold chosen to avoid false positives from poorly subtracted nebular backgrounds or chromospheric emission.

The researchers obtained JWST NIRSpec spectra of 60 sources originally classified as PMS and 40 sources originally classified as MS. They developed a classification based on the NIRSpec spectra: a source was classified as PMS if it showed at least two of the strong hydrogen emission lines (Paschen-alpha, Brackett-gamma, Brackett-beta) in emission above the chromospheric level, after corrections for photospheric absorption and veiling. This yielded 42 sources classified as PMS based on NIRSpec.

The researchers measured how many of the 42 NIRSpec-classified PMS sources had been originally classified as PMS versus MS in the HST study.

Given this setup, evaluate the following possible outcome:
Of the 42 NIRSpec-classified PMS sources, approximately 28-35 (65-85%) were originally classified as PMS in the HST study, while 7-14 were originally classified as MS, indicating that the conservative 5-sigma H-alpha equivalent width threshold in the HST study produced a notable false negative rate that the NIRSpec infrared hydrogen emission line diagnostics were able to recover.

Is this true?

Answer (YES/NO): NO